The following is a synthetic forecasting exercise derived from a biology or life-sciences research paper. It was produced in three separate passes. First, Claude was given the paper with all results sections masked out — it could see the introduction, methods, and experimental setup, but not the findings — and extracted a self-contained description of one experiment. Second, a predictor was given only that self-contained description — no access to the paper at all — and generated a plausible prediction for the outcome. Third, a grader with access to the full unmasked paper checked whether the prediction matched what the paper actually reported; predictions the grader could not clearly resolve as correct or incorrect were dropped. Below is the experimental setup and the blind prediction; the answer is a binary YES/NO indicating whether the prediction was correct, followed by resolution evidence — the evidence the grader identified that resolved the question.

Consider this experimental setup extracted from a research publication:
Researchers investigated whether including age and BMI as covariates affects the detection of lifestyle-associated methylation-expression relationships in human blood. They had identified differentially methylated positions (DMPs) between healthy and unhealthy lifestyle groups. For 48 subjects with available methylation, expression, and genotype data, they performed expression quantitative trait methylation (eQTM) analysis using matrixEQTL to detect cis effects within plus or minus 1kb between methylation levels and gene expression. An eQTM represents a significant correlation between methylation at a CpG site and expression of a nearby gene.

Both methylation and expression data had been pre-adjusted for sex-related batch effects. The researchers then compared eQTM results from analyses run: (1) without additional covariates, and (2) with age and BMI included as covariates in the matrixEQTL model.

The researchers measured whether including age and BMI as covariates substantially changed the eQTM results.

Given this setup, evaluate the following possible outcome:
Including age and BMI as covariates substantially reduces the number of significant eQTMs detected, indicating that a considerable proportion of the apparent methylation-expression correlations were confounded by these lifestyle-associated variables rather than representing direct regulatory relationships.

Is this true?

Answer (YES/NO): NO